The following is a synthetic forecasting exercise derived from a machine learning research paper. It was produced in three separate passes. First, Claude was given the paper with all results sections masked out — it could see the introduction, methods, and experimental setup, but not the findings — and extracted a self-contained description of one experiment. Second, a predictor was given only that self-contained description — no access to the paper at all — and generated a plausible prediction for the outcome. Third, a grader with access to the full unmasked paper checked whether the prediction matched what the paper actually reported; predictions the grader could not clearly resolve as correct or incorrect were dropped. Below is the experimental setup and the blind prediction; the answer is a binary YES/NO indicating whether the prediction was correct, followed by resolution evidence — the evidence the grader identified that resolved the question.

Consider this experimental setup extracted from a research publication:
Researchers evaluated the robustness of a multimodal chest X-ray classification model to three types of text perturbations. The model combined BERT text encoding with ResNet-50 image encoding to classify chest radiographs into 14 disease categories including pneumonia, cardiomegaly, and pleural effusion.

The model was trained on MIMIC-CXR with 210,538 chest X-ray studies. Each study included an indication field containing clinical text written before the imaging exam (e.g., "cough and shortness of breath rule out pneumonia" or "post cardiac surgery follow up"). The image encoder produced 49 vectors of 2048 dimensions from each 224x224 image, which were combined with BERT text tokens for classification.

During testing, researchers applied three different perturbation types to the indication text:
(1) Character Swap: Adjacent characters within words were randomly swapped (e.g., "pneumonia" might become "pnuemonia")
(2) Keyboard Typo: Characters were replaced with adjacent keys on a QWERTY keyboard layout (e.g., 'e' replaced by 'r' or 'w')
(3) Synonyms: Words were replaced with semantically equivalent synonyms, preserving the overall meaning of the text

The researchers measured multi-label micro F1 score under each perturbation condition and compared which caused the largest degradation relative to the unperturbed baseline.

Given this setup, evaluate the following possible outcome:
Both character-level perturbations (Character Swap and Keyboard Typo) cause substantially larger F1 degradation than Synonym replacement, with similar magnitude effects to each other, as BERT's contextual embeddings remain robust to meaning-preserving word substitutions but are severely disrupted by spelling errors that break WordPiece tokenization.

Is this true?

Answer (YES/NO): NO